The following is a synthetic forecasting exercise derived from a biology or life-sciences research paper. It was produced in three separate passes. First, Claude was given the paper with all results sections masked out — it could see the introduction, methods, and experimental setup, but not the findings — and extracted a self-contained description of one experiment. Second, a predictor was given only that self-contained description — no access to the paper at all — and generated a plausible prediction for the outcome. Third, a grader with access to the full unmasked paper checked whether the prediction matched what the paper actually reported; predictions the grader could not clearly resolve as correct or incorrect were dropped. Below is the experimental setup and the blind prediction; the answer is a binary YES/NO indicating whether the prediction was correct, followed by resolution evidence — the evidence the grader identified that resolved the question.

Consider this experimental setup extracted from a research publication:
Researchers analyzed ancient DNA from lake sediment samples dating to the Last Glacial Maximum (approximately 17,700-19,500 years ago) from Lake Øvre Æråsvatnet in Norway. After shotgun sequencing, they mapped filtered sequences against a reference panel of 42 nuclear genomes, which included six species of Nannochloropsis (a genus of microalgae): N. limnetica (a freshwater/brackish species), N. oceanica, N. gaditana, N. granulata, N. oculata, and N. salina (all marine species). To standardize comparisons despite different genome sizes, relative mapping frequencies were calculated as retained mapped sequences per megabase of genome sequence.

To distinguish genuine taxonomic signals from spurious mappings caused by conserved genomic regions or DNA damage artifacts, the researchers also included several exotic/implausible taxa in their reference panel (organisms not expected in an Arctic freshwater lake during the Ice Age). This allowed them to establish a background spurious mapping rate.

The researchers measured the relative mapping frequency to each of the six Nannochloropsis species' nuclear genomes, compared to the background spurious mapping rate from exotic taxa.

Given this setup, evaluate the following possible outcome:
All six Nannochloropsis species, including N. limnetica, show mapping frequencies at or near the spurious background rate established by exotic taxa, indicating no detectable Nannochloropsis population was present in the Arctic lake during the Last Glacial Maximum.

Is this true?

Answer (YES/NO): NO